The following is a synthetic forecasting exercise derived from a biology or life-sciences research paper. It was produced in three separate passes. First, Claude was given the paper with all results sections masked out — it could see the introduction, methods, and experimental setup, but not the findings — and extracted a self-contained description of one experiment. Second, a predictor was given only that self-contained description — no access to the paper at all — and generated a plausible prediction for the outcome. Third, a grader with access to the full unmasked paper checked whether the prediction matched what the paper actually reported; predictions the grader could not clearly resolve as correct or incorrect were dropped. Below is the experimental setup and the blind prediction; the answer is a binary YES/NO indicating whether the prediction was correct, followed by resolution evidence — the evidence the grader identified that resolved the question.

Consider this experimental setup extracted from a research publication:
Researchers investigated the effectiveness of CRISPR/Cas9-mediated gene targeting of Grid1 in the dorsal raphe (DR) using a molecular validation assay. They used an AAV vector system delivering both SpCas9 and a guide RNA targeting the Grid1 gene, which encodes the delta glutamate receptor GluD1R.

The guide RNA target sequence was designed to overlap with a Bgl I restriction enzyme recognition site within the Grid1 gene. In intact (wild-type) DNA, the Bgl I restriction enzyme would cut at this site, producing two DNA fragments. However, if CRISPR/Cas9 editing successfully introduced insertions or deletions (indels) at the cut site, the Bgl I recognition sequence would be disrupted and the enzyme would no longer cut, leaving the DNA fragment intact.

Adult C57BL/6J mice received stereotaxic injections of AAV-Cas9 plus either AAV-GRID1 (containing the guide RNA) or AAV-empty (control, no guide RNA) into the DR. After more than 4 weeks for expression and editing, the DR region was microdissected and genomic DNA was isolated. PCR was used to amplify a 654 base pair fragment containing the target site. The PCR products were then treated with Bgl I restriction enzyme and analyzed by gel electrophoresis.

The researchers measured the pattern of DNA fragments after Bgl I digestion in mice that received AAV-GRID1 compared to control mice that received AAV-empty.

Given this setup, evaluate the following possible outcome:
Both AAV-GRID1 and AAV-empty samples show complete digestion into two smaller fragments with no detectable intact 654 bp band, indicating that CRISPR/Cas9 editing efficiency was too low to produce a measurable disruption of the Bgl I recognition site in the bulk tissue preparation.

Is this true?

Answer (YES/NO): NO